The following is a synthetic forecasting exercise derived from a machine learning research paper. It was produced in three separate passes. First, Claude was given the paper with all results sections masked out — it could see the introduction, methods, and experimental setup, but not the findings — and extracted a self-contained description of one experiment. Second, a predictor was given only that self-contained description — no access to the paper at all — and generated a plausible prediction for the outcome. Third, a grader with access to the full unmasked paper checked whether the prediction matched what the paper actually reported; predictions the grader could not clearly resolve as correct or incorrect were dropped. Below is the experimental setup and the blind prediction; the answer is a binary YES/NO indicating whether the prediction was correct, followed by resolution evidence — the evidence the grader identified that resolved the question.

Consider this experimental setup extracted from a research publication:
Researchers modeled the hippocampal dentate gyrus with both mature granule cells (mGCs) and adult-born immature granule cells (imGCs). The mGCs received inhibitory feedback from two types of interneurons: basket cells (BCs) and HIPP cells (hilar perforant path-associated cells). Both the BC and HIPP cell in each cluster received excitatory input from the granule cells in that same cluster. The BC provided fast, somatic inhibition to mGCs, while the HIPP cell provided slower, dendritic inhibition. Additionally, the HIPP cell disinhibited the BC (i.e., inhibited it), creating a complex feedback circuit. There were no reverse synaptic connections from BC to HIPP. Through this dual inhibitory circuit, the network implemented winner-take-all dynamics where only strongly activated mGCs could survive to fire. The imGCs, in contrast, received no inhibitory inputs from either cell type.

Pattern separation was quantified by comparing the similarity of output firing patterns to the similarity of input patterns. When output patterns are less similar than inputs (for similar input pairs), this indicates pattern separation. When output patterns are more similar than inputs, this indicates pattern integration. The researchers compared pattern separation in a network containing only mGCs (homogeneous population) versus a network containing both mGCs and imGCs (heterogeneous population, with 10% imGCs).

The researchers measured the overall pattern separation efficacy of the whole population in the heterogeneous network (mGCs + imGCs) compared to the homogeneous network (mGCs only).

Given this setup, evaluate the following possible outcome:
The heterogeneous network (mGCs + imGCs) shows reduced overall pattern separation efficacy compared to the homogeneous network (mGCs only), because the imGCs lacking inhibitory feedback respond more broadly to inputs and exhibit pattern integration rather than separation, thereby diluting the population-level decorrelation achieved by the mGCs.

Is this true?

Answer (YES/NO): YES